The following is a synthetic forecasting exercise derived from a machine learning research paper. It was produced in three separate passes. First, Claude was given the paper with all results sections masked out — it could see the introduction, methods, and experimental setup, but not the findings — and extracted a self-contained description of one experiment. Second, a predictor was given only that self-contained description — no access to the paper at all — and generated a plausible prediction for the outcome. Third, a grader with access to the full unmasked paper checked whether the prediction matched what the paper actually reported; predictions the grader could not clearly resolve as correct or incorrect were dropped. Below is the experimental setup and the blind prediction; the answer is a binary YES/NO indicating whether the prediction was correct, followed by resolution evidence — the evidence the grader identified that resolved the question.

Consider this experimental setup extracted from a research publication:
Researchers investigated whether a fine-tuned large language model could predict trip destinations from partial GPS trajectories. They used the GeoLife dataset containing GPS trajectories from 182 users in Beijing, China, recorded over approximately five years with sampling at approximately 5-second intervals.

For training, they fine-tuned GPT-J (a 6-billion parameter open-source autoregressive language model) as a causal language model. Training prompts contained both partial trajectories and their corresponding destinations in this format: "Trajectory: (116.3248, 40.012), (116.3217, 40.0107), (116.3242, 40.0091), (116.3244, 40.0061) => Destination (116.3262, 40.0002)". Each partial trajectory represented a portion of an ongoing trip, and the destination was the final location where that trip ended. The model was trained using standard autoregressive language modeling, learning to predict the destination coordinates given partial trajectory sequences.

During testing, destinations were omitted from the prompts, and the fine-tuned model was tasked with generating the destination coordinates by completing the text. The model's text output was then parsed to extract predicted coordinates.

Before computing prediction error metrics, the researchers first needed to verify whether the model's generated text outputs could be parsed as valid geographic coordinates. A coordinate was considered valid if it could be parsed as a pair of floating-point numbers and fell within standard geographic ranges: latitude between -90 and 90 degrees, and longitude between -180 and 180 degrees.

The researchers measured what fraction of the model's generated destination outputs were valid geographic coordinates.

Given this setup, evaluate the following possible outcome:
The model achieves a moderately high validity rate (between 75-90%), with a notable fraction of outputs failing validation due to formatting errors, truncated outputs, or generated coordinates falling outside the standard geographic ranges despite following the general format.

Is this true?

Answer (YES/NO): NO